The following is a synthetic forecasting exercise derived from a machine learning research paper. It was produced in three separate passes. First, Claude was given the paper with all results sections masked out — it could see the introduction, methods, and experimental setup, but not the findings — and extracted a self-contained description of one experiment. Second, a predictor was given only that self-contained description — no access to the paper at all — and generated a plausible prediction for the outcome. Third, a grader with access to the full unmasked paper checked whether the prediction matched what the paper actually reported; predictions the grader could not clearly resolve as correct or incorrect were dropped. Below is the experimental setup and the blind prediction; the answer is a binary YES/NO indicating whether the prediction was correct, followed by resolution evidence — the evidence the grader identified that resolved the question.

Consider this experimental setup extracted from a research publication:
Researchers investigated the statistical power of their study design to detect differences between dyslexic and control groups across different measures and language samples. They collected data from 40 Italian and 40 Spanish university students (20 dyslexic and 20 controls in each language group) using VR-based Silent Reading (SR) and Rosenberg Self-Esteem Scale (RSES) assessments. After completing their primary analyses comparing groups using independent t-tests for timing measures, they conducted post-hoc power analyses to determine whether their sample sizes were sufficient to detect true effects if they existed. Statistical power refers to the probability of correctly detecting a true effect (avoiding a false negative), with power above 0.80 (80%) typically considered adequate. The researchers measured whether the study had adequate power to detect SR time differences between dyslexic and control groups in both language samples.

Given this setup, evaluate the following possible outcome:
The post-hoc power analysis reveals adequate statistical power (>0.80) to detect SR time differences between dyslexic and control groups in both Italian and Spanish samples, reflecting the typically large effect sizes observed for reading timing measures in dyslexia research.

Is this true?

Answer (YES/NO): NO